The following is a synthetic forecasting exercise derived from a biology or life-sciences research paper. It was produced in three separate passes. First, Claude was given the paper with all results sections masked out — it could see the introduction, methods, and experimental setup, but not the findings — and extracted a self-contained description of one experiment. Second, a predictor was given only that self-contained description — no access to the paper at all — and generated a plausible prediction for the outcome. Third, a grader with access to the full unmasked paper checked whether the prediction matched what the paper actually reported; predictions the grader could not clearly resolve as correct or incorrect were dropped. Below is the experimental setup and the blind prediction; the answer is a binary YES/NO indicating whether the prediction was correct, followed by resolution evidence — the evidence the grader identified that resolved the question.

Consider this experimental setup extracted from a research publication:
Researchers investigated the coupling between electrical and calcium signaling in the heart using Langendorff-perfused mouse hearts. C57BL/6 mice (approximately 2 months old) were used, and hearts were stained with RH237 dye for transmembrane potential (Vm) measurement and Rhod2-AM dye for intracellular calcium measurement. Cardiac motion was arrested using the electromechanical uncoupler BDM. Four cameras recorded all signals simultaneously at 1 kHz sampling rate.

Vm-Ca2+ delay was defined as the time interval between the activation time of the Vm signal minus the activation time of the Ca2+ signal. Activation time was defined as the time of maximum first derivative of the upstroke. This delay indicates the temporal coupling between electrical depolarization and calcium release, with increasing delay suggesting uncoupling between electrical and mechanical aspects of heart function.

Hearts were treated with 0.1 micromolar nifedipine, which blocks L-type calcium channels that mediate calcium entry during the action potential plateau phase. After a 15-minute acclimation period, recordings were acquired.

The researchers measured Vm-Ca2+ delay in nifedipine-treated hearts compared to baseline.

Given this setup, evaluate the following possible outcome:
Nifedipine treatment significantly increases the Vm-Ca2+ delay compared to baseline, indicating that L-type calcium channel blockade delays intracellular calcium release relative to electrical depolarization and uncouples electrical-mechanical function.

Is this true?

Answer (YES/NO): NO